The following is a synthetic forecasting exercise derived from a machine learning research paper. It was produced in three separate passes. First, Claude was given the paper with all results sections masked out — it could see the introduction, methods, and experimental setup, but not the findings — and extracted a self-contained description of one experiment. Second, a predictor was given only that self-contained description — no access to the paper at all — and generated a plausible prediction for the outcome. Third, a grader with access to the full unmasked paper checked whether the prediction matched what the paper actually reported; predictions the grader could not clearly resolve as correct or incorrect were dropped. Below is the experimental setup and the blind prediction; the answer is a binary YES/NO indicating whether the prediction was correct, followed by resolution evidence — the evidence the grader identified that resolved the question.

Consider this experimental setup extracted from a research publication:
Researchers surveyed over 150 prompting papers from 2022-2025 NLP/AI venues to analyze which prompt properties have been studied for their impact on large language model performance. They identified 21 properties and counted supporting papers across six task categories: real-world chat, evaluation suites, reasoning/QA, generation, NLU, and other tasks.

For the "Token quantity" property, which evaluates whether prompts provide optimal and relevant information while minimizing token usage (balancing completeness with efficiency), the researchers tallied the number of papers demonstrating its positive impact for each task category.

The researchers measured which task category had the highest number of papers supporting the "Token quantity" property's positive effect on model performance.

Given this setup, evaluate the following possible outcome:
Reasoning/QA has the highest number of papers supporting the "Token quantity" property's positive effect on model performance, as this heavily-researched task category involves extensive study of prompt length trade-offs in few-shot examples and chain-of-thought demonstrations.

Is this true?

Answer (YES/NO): YES